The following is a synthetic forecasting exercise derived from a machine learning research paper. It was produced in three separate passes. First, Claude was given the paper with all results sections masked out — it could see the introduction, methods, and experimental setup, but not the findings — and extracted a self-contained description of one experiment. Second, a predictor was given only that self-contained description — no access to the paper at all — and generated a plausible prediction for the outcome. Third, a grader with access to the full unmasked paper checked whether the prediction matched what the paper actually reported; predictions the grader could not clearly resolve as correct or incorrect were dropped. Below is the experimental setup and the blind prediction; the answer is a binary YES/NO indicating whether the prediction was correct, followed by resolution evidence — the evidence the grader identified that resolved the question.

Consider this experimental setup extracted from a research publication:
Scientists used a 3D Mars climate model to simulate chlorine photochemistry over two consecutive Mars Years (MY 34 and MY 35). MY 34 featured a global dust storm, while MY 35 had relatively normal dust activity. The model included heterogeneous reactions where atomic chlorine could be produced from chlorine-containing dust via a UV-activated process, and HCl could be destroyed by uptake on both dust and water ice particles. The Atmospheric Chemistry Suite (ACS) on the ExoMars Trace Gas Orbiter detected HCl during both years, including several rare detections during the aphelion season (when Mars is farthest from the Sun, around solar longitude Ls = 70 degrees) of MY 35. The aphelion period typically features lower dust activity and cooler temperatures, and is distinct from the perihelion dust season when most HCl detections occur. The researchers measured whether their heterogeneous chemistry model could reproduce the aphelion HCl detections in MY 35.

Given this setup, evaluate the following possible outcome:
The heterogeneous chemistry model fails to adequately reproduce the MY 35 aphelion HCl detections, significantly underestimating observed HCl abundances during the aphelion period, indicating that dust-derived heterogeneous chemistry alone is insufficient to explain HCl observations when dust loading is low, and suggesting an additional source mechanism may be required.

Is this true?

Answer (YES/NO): NO